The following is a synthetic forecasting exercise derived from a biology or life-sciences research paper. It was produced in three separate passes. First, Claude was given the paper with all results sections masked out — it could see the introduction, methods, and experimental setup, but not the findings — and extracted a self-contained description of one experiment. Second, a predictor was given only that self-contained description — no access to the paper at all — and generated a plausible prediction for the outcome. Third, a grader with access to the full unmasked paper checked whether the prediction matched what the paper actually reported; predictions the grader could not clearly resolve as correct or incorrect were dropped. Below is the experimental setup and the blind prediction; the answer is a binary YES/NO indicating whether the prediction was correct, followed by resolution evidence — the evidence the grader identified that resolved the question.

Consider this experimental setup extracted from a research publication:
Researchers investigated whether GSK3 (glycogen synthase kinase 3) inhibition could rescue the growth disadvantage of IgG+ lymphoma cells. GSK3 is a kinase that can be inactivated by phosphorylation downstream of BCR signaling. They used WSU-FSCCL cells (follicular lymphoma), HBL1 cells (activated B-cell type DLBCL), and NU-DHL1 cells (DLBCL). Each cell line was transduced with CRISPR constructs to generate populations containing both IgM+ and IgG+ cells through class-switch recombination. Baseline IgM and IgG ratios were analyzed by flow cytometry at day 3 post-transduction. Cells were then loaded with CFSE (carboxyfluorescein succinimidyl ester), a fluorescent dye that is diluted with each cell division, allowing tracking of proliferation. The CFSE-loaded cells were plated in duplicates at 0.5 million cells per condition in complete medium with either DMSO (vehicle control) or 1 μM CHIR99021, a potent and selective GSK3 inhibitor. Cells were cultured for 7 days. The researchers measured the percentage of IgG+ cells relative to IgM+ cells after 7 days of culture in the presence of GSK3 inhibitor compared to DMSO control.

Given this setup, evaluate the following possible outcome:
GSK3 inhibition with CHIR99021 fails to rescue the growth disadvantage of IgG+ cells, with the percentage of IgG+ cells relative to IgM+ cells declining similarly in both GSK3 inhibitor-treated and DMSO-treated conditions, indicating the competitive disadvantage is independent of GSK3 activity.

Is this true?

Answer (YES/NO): NO